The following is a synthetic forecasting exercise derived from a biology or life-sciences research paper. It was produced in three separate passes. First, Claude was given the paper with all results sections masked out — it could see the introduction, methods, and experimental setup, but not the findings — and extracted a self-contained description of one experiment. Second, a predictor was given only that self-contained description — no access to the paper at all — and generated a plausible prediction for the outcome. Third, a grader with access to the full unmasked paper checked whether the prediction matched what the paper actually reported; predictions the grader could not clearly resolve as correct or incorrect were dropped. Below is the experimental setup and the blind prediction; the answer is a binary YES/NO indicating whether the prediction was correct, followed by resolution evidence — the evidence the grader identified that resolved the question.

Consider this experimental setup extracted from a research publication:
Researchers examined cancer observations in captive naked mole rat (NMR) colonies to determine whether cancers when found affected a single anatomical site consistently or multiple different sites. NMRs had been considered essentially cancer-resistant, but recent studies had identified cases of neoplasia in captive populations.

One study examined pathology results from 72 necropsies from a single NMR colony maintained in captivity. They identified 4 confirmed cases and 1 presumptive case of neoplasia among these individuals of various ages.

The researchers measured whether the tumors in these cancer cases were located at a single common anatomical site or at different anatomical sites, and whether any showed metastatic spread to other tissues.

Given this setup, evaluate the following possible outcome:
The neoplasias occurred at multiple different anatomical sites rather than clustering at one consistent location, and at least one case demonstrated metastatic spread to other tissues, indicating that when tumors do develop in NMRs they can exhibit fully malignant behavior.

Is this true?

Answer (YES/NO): YES